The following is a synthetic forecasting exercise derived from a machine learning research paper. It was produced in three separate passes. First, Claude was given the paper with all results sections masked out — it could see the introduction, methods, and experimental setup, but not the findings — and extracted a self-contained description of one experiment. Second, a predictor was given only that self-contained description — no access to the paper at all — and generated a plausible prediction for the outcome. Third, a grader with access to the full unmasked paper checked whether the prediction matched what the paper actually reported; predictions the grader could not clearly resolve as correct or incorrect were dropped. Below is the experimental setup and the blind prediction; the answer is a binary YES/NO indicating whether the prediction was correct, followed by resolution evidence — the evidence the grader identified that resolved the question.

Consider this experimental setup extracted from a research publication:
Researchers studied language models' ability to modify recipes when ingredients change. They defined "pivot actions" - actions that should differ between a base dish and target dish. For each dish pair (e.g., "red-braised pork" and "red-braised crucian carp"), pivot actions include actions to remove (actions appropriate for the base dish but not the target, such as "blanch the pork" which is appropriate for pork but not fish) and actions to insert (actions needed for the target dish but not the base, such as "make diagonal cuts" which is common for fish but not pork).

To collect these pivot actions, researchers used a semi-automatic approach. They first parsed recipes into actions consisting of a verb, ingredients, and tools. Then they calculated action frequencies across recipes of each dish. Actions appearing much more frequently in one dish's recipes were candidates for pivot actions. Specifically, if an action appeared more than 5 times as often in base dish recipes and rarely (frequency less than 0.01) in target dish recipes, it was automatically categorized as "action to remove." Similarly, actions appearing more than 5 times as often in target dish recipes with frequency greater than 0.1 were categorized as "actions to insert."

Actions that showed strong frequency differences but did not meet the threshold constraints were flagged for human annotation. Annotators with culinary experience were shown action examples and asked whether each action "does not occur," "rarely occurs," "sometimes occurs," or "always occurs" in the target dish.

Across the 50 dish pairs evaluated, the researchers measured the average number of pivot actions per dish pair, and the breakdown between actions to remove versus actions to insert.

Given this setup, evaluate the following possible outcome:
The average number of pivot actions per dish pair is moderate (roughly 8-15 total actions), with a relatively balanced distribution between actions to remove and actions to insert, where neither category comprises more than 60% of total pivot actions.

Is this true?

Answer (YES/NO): NO